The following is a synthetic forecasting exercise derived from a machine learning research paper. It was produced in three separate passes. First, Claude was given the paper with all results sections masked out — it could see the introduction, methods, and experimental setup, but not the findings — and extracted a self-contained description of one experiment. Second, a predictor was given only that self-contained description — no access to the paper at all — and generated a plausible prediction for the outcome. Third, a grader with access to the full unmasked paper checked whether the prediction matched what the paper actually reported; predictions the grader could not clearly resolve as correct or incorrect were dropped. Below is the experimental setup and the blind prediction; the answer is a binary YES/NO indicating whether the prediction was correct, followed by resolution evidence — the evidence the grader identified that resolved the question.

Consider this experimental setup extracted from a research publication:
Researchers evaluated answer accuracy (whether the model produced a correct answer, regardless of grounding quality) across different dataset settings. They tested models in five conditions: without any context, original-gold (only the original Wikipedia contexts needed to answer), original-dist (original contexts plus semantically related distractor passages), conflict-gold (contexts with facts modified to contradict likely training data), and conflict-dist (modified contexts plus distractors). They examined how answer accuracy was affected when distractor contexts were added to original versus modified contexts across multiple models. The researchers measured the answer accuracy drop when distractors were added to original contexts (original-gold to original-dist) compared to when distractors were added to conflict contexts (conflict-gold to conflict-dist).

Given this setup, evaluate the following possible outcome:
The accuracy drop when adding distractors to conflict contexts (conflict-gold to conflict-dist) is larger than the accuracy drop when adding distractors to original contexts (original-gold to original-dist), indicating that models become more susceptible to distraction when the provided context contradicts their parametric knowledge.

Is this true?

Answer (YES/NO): YES